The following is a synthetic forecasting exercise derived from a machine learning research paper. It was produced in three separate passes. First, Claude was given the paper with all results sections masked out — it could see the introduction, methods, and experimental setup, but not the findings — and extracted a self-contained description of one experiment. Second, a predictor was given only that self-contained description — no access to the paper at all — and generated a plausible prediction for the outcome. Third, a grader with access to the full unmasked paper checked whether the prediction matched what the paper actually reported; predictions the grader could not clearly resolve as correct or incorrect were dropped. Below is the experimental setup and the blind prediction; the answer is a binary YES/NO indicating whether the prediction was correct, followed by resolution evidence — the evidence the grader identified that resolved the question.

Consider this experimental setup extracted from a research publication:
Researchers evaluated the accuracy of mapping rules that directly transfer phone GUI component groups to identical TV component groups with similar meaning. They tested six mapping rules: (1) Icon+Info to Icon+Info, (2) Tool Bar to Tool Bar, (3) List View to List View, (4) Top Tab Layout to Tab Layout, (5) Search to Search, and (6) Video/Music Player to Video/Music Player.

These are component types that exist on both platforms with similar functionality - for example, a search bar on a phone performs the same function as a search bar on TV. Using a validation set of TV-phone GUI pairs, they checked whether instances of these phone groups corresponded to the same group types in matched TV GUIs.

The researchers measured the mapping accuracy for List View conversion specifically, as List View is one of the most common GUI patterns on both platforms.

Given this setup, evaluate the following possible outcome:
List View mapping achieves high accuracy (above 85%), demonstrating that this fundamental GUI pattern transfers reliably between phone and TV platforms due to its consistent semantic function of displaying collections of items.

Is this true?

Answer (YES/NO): YES